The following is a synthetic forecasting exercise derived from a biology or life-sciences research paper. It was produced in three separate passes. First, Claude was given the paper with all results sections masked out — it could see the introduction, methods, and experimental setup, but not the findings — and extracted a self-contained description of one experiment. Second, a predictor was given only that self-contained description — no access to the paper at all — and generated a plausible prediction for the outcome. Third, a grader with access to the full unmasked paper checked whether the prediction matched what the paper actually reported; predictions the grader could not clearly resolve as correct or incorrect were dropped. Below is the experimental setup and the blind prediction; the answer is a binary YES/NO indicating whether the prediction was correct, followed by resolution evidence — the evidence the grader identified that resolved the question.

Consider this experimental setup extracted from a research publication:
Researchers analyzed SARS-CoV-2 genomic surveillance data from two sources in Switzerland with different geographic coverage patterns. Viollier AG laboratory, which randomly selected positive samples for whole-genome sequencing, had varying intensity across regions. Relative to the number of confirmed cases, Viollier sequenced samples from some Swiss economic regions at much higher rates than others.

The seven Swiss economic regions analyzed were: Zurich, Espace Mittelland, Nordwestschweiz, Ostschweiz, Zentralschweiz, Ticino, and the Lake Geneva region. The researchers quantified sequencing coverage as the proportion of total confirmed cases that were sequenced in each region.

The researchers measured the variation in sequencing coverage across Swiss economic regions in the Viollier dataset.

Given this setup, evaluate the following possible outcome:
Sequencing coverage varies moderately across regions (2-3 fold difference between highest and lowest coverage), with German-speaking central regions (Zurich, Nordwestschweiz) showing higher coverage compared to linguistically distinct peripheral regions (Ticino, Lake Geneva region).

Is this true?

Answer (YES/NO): NO